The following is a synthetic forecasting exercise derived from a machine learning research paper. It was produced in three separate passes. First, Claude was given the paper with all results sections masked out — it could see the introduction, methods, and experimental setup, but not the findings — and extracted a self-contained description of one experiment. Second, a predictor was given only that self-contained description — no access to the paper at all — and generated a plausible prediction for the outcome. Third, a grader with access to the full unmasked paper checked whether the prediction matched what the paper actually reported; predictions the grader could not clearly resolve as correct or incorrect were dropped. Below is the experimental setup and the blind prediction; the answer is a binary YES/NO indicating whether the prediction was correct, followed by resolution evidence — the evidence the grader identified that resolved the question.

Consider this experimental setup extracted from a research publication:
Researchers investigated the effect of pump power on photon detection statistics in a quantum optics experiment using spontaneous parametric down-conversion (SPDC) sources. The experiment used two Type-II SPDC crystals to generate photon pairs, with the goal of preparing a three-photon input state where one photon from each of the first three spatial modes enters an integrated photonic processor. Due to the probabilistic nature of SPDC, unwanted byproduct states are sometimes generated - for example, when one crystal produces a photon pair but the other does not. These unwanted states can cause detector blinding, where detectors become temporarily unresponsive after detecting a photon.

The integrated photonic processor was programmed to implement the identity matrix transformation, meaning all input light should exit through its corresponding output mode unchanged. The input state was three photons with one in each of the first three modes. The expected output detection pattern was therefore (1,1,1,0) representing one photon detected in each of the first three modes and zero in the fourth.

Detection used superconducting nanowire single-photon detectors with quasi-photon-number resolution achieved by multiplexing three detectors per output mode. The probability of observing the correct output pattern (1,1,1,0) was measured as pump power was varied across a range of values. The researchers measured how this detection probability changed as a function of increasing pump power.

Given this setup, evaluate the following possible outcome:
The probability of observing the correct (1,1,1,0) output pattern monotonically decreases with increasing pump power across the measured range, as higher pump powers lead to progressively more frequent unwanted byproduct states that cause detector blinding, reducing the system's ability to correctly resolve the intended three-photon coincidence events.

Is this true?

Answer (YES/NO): YES